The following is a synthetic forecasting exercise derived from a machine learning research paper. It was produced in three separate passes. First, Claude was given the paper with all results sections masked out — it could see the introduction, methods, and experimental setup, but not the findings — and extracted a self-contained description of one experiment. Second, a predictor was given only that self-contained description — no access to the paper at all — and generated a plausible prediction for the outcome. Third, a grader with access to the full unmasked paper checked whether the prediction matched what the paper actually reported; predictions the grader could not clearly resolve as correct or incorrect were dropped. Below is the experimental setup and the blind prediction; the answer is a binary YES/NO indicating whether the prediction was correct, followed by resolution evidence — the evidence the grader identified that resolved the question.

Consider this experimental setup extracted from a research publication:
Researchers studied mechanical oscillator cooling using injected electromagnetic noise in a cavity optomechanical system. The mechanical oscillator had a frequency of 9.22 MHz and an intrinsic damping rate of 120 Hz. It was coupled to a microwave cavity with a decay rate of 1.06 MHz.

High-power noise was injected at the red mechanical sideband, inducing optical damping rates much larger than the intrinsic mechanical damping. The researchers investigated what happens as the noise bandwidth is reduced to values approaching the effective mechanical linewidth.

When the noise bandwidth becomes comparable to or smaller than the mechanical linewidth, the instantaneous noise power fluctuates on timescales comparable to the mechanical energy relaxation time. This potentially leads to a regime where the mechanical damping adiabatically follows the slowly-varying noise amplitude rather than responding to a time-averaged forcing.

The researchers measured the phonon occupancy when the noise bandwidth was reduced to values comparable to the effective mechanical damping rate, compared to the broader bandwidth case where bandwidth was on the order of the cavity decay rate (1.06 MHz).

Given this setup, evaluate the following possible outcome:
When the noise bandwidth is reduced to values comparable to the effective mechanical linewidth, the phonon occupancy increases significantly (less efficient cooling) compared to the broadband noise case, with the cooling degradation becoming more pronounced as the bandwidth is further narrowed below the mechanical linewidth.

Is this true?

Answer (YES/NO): YES